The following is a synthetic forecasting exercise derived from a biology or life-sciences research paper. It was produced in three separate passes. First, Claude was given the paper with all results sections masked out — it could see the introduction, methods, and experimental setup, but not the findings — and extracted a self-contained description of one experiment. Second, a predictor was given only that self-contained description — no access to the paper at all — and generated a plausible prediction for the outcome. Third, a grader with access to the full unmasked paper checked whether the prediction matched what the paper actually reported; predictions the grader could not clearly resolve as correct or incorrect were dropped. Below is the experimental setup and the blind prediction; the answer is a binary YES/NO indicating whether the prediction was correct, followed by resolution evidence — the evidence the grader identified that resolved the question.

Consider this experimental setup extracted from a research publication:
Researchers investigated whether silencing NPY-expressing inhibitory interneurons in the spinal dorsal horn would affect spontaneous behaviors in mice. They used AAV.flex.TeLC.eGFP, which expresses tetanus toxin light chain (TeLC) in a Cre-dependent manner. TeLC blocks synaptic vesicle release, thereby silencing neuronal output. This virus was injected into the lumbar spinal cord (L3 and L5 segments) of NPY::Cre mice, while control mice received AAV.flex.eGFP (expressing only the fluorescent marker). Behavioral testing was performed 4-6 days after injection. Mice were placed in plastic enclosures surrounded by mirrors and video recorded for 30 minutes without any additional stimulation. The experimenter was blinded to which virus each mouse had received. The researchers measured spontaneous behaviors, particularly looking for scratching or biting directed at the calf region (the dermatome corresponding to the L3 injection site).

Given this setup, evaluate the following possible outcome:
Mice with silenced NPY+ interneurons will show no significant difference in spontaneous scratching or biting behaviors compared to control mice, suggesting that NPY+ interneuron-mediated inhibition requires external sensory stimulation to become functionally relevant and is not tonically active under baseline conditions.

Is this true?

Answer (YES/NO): NO